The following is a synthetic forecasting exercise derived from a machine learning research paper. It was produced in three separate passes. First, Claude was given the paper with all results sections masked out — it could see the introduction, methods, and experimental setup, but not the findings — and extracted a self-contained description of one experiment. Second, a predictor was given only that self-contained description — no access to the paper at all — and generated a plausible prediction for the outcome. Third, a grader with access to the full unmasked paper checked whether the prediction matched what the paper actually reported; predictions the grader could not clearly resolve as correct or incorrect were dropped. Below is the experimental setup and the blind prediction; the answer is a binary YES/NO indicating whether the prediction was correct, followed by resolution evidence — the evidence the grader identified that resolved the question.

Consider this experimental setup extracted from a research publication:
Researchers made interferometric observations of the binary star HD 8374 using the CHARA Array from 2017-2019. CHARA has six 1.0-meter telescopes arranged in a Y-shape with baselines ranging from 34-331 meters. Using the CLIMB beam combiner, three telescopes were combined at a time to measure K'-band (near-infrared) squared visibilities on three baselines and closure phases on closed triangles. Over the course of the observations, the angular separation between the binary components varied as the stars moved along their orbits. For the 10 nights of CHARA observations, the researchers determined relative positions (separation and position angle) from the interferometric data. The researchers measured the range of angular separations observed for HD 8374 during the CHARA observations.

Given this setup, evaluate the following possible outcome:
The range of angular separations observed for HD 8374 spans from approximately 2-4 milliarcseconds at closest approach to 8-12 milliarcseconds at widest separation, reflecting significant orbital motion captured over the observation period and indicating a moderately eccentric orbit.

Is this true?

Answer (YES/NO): NO